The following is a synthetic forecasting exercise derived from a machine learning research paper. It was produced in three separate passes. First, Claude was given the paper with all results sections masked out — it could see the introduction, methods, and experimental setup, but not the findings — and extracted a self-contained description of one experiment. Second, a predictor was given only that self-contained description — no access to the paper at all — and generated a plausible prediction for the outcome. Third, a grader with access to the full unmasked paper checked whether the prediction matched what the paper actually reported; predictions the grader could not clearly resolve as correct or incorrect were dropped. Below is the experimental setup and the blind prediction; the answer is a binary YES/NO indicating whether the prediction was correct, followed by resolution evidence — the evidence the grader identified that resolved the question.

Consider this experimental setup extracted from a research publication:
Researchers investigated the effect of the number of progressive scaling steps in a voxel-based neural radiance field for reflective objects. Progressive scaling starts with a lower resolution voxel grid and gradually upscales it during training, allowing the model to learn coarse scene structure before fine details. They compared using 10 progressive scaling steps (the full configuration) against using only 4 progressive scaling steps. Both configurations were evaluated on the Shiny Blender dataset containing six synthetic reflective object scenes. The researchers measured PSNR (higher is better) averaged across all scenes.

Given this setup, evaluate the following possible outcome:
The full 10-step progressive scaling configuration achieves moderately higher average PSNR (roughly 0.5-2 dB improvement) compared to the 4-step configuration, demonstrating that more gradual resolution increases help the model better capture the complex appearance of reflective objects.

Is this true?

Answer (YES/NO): YES